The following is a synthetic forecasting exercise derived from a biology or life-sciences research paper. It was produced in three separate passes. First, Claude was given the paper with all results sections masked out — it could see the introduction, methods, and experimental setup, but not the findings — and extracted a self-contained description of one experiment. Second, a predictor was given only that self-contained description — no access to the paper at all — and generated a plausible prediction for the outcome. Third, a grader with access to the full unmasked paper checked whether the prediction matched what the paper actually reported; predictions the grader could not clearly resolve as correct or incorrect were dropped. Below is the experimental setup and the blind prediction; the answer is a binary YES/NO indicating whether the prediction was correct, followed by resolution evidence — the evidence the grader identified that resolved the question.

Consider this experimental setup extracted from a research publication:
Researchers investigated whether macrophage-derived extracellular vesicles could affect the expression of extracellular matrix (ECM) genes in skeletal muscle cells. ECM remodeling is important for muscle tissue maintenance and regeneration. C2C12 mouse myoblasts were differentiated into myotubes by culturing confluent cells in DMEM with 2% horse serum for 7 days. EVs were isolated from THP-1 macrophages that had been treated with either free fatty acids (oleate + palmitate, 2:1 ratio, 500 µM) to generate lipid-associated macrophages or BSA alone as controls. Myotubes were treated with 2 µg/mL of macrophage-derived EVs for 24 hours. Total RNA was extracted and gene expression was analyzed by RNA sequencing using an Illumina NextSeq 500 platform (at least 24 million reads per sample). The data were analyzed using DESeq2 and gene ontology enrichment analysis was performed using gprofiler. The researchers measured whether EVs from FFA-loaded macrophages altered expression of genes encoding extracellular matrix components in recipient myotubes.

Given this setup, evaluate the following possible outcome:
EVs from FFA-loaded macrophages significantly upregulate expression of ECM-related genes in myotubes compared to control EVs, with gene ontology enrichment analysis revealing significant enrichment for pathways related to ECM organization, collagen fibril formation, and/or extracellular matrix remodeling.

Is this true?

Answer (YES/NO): YES